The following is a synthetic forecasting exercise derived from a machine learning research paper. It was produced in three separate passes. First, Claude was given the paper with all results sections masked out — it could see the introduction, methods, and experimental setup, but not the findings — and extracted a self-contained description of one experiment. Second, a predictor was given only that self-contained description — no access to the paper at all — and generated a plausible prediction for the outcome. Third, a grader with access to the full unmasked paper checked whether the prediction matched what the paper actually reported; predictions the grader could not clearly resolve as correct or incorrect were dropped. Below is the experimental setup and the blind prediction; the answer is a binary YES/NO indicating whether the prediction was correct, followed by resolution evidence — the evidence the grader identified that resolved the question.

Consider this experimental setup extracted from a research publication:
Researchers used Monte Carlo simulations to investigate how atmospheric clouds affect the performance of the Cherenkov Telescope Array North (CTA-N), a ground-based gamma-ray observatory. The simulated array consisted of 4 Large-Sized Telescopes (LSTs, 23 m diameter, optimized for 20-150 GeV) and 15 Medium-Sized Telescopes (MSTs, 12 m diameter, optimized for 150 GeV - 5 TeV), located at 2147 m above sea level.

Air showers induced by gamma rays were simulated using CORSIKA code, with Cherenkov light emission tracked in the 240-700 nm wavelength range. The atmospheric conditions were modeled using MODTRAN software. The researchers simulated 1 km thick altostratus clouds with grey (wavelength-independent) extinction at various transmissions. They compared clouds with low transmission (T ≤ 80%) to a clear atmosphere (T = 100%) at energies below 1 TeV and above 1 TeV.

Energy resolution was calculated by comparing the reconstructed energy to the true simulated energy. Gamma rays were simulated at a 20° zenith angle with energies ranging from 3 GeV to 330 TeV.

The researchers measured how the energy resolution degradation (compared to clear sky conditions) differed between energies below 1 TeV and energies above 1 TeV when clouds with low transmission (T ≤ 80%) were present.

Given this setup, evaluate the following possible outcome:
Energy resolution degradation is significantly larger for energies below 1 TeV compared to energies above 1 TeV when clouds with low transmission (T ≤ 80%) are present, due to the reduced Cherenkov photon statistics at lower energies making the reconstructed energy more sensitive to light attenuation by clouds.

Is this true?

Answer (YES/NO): YES